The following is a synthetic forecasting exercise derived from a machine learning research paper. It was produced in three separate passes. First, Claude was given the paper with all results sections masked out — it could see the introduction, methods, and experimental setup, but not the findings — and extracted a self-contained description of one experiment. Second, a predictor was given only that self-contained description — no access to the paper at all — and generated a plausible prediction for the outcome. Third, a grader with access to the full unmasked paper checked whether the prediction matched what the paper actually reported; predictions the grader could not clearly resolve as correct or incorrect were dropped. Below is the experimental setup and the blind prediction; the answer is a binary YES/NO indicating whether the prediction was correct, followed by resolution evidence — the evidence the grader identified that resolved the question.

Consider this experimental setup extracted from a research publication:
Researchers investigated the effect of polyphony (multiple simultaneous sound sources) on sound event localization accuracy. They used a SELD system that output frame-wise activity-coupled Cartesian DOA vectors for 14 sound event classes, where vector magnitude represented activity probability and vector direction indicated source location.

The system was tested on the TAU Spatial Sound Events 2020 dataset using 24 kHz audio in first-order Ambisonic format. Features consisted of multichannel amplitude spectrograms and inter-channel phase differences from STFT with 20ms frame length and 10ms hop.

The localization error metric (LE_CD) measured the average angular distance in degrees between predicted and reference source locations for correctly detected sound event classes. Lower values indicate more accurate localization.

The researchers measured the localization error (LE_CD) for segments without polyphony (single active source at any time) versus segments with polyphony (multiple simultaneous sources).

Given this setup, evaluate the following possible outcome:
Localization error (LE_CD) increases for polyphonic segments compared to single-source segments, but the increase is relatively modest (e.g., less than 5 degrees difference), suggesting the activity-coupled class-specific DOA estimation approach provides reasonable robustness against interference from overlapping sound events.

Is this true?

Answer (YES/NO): YES